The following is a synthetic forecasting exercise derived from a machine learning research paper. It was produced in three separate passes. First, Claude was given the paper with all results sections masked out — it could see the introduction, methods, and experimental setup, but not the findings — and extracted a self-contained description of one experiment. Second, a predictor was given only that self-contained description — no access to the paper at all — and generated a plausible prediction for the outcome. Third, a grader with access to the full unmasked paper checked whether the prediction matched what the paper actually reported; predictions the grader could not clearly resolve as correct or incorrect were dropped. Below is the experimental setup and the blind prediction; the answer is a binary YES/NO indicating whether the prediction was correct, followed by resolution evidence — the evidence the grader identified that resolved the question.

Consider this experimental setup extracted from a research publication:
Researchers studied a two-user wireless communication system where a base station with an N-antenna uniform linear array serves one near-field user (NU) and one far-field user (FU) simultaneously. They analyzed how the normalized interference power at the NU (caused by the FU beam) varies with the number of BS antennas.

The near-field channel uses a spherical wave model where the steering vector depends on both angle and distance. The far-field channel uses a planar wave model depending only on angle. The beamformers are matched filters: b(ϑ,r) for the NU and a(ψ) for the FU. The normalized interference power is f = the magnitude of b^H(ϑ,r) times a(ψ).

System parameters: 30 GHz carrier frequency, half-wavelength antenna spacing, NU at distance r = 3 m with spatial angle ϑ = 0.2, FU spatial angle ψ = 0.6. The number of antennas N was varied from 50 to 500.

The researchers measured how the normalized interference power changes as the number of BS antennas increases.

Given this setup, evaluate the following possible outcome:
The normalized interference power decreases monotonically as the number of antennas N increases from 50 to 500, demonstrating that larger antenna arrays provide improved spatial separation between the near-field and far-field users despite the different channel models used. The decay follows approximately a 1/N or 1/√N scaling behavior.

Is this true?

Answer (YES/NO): NO